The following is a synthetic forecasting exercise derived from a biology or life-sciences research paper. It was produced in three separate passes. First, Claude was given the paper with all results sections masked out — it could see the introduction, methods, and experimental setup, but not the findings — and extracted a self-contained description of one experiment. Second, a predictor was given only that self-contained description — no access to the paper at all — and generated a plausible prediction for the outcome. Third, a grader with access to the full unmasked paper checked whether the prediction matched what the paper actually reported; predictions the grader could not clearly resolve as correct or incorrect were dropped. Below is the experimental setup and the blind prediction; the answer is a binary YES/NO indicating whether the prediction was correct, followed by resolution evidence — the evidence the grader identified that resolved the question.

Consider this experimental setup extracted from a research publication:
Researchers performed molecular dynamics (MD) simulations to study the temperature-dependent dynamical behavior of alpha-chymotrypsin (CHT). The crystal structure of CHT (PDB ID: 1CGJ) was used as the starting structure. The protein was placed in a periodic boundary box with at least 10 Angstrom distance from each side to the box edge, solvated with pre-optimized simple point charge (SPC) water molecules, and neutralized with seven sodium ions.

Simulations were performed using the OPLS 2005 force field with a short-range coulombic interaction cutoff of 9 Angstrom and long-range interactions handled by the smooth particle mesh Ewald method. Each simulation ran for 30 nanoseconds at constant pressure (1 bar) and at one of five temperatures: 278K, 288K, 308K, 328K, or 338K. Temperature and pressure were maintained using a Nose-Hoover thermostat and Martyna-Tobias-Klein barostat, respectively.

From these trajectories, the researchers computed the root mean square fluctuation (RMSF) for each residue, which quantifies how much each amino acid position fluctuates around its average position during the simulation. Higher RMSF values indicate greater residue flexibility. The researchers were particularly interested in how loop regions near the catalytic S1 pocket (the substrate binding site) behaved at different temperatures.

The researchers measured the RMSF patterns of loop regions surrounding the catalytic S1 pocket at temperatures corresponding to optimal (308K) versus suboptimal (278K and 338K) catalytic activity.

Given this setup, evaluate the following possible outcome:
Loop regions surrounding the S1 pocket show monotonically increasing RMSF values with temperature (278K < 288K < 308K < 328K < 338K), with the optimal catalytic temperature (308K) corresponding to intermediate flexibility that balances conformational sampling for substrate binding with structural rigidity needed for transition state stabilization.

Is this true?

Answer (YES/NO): NO